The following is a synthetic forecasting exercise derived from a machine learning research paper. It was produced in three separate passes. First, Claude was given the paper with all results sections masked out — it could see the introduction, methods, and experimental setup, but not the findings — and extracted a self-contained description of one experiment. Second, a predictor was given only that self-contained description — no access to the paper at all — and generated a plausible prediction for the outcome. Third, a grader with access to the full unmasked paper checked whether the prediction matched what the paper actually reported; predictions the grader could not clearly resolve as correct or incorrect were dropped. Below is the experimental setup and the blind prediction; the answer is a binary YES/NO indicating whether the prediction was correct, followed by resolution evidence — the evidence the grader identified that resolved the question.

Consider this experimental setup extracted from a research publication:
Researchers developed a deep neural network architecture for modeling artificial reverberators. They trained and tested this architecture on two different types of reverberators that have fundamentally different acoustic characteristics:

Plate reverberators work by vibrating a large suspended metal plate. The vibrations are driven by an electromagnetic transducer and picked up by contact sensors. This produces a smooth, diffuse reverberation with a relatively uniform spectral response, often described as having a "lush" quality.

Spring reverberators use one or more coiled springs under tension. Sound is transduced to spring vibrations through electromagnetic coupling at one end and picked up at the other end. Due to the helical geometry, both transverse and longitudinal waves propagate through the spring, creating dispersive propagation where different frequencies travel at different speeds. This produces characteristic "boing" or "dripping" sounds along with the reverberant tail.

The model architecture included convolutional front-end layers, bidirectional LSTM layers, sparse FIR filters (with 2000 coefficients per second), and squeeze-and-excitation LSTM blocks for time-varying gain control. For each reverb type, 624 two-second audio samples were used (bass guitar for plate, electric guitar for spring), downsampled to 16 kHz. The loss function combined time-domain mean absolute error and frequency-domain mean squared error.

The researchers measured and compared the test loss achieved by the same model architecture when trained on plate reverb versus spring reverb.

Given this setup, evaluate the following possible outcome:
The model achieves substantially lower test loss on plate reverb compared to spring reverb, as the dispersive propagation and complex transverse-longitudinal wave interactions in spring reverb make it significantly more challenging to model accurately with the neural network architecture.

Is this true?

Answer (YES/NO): YES